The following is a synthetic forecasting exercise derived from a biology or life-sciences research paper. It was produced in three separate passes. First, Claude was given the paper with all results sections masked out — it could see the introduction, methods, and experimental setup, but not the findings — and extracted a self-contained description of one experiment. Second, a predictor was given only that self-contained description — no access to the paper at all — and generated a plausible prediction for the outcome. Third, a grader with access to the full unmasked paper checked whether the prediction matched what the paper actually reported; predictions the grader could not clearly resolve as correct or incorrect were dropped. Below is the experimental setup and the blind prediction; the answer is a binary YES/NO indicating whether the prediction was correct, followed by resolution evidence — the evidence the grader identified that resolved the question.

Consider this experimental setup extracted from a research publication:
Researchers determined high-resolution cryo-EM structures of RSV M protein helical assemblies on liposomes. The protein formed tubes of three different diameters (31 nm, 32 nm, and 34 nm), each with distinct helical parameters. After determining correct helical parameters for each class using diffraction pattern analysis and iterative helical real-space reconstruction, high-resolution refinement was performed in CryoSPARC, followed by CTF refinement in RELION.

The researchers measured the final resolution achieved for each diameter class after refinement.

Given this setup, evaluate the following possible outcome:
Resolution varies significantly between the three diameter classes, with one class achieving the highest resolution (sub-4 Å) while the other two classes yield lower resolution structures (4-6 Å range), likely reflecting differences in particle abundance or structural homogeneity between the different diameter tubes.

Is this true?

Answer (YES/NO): YES